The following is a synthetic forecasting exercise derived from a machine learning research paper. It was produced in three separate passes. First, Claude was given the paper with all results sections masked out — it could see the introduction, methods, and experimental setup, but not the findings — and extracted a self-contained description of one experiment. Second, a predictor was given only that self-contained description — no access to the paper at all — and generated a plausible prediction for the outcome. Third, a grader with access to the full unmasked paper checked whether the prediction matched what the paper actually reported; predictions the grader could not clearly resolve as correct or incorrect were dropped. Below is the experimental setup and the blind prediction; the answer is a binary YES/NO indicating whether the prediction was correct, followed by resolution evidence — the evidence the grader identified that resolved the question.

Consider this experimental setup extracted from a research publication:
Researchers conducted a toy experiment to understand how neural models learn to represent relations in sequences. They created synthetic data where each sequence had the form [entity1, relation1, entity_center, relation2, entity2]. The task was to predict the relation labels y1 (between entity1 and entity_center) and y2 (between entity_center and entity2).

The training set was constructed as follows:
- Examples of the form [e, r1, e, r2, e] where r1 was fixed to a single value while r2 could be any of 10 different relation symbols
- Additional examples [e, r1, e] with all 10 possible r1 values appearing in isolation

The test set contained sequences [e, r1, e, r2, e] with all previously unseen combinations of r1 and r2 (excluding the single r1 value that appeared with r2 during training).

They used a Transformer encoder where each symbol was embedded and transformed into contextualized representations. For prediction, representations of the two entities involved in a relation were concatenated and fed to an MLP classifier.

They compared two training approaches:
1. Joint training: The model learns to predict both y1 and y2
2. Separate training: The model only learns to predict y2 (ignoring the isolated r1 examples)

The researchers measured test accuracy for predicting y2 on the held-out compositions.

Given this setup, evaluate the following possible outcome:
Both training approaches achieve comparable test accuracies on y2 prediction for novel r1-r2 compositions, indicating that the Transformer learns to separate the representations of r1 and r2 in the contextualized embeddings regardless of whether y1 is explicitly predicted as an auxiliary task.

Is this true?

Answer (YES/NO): NO